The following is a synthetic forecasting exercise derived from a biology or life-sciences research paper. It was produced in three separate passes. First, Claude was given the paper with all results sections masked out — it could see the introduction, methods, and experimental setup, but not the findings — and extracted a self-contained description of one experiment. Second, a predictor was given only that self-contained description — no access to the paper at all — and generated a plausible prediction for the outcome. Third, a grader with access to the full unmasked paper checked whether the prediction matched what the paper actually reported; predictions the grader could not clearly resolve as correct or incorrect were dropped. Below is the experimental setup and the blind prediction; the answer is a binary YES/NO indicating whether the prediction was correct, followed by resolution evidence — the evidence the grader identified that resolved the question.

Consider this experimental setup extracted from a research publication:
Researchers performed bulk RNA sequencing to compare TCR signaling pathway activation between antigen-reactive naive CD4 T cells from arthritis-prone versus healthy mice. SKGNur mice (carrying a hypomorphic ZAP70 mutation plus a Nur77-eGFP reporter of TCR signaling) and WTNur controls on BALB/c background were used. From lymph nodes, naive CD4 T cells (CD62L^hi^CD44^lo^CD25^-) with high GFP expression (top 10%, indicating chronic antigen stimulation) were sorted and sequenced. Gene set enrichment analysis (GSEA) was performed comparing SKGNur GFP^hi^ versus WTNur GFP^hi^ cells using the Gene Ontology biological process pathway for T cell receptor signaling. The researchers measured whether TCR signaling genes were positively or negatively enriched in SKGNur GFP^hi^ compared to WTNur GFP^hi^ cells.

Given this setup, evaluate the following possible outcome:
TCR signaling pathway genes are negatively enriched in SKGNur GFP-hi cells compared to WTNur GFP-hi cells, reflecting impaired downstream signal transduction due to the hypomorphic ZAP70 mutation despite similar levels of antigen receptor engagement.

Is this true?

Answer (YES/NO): NO